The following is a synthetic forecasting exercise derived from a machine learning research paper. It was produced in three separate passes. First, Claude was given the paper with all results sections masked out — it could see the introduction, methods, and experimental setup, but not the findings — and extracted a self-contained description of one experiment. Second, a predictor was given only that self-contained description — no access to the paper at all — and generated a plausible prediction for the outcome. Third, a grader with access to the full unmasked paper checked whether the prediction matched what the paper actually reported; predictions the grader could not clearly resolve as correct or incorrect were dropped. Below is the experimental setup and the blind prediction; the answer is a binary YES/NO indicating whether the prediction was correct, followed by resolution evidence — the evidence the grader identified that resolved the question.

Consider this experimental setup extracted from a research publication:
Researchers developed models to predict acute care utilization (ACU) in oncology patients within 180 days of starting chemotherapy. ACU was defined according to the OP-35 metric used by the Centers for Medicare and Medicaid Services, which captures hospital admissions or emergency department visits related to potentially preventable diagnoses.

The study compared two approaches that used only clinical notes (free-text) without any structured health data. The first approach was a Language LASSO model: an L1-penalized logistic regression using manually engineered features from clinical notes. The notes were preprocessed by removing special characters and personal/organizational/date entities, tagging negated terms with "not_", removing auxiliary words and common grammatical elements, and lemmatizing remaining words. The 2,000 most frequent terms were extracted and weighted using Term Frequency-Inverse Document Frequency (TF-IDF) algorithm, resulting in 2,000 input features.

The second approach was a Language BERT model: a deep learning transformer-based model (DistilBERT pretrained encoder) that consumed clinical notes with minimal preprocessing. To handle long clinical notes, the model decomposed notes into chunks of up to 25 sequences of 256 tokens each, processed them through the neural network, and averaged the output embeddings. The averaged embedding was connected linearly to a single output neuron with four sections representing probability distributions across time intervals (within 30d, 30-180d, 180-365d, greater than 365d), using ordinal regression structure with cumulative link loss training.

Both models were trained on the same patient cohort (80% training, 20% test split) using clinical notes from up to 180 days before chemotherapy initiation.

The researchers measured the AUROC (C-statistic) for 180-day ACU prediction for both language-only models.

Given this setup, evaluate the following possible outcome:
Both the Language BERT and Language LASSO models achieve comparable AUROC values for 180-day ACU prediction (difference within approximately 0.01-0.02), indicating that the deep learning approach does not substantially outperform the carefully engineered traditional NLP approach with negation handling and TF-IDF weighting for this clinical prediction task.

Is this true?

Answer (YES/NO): NO